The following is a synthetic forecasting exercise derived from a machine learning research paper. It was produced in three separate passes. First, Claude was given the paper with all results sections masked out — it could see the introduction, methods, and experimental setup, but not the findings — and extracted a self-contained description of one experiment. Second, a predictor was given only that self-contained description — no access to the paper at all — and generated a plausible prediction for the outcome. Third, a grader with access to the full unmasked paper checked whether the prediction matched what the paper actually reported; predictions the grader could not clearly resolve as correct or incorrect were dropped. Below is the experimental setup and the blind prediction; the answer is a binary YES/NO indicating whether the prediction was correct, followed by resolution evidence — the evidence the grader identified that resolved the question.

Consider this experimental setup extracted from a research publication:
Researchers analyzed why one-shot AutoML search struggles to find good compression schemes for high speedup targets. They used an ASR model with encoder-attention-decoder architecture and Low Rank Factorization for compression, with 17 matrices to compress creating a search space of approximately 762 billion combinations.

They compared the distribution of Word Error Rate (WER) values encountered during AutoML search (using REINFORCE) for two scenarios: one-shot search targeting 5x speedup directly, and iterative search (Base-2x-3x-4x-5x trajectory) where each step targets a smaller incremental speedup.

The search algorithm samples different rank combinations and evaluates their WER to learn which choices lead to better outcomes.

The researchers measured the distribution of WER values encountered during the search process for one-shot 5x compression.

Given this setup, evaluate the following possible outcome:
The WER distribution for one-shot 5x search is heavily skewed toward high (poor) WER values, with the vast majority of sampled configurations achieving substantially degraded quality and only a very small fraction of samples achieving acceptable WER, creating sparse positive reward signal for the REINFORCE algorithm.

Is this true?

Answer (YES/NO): NO